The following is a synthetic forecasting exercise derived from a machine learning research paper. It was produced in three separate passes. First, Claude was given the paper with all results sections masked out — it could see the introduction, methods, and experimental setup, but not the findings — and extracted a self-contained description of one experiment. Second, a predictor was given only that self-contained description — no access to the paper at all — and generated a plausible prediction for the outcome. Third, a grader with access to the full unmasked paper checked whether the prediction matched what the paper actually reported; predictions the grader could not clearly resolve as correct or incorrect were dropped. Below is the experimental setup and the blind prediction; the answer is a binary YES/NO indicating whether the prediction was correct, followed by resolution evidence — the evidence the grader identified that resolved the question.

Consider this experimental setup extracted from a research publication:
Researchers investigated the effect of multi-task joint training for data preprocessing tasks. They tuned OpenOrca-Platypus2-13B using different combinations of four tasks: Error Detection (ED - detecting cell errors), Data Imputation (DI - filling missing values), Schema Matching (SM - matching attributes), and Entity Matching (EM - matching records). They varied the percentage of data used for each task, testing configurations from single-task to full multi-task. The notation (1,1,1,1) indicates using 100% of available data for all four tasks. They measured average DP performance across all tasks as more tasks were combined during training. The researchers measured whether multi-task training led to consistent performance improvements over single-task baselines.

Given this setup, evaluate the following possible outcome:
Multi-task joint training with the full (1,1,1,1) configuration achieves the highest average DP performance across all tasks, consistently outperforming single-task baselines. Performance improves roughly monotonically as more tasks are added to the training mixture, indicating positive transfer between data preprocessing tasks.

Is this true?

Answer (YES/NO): YES